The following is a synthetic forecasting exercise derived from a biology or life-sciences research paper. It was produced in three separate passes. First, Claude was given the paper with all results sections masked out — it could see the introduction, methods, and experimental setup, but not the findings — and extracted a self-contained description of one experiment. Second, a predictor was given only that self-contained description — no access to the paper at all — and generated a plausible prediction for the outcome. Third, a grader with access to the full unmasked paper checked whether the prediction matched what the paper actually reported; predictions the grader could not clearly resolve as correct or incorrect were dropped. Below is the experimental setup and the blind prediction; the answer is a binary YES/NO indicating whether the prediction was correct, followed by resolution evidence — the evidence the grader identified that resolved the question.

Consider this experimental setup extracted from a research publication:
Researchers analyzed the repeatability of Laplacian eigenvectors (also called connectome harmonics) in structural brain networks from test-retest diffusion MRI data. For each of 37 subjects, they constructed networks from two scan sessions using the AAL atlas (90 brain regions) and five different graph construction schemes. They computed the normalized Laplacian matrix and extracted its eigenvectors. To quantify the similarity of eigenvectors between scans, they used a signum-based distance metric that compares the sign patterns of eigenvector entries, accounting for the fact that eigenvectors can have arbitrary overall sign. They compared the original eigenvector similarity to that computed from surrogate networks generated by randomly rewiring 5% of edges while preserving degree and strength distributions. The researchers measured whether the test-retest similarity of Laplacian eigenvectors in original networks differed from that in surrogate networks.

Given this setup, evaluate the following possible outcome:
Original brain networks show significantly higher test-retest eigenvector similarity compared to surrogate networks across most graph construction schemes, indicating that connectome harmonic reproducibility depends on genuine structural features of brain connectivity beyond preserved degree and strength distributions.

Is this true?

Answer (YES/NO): NO